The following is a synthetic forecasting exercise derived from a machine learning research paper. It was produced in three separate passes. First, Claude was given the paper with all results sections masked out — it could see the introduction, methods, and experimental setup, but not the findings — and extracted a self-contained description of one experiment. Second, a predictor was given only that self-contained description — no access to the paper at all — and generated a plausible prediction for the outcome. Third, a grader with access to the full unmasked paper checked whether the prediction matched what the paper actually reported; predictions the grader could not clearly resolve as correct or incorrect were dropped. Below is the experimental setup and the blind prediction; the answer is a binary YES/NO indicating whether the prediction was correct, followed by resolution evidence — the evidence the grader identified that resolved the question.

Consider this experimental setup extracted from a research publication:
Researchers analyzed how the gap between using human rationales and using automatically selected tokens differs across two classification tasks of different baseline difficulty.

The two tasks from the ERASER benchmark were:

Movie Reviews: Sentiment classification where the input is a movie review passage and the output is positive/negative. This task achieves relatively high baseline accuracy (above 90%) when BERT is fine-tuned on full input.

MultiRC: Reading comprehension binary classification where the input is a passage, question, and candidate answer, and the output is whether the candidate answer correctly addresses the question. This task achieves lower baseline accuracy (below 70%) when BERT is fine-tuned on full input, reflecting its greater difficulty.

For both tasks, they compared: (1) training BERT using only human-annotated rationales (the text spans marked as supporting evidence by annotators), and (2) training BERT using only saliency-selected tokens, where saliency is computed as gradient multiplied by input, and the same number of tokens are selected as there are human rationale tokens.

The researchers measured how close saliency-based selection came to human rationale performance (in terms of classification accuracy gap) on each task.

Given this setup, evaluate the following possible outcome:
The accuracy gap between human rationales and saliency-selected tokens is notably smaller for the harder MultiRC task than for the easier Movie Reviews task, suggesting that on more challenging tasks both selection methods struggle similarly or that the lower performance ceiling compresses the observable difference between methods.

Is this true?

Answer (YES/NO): NO